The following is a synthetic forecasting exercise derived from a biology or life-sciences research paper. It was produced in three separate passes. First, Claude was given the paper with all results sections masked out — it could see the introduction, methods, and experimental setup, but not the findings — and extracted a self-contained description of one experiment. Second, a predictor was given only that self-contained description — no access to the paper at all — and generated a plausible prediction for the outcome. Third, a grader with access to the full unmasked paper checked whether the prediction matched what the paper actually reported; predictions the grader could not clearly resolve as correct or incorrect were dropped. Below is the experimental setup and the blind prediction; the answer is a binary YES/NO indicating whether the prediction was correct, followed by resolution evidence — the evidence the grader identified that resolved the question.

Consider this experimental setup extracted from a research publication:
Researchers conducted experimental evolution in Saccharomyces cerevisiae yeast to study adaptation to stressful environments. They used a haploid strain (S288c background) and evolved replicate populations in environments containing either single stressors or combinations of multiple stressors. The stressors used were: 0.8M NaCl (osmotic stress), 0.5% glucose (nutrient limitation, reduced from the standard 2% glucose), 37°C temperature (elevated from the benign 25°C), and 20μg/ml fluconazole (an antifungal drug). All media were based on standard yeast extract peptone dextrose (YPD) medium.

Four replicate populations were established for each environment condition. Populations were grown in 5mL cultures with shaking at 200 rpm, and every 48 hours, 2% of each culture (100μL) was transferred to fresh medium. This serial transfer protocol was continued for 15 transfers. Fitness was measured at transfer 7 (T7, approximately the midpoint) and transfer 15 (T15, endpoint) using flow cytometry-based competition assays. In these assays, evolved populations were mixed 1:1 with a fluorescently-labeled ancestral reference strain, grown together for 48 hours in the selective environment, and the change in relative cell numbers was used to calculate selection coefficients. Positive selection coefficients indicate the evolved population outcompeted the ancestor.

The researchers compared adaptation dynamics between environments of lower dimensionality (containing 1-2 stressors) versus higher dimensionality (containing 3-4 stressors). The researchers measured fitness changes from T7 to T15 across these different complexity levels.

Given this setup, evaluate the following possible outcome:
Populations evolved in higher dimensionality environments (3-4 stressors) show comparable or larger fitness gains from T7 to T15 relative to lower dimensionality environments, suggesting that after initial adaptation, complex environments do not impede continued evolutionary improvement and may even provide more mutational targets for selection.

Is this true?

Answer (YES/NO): YES